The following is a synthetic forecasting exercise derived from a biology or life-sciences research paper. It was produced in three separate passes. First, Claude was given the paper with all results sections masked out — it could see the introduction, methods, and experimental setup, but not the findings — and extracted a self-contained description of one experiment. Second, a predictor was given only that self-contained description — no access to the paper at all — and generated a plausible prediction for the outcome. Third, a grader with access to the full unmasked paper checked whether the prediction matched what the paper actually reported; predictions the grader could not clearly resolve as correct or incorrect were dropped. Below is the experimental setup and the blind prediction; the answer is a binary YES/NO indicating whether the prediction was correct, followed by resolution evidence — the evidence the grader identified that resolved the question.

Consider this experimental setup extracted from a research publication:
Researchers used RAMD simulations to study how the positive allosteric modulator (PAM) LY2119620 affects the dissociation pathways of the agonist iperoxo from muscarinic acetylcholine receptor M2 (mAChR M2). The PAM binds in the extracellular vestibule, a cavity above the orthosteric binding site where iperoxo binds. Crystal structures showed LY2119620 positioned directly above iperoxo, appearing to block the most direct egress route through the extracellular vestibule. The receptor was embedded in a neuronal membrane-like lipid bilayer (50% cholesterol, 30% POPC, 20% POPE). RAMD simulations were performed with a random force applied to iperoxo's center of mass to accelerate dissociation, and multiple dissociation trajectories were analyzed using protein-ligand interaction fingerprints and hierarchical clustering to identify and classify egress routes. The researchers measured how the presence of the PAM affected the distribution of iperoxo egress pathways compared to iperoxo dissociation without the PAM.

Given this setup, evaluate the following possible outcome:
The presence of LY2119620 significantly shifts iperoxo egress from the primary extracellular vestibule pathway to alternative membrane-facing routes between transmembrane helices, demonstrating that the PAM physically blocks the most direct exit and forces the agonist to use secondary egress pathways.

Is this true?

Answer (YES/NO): NO